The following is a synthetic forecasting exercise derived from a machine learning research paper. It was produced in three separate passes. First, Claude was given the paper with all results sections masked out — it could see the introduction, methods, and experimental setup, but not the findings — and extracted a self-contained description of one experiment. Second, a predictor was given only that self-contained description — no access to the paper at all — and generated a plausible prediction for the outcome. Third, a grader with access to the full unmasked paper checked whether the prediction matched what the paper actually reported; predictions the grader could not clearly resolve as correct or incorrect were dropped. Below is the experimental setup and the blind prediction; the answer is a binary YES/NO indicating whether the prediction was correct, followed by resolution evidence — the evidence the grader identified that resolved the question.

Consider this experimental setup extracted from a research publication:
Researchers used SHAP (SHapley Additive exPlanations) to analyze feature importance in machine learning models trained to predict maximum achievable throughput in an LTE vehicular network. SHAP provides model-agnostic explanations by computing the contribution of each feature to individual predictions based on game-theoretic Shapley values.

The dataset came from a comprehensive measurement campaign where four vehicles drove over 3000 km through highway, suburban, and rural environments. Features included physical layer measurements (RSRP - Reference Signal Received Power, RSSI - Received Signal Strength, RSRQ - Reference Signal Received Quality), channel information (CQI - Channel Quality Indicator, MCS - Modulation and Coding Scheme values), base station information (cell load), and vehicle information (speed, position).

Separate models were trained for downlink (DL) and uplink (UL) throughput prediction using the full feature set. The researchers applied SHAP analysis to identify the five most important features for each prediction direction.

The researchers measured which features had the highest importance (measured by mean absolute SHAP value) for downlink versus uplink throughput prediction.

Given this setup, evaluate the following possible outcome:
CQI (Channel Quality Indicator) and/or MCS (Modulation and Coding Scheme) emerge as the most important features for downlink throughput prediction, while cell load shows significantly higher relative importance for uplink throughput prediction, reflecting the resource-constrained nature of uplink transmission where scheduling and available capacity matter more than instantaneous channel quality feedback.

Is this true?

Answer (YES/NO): NO